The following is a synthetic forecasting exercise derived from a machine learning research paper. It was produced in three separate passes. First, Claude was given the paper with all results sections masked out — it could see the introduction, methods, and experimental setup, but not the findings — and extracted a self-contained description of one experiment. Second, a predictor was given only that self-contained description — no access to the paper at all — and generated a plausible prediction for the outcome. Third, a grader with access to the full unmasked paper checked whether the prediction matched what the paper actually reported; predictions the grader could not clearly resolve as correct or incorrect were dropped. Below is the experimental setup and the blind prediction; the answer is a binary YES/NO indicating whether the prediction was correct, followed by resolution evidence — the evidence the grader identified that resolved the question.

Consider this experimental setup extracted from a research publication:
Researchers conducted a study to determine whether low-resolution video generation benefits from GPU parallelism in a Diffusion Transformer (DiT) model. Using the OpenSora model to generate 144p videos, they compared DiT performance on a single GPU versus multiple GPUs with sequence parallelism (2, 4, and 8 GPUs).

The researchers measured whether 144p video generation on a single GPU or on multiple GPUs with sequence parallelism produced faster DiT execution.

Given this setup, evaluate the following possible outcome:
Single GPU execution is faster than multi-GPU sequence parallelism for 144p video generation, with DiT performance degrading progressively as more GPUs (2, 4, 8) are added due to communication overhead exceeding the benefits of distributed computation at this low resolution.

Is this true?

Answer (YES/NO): NO